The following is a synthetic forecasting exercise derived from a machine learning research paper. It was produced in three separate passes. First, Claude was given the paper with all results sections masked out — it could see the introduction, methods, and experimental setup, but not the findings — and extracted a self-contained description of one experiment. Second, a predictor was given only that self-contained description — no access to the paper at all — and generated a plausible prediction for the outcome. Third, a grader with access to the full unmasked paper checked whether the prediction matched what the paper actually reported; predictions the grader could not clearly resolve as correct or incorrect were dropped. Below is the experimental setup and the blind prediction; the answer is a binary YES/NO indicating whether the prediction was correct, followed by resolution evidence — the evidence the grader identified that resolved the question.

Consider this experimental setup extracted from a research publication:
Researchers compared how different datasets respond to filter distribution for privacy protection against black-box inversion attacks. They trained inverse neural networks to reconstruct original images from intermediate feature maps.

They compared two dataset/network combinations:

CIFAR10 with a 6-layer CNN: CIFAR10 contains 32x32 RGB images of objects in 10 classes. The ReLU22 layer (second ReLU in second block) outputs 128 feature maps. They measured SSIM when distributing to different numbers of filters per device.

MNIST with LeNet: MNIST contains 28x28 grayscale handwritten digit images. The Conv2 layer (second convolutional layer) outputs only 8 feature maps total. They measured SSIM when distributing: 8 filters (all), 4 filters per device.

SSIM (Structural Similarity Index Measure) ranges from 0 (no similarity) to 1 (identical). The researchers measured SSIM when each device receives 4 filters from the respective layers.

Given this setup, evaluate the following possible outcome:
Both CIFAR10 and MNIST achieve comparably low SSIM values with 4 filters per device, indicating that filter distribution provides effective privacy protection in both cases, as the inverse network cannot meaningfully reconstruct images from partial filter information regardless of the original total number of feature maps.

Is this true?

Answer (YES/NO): YES